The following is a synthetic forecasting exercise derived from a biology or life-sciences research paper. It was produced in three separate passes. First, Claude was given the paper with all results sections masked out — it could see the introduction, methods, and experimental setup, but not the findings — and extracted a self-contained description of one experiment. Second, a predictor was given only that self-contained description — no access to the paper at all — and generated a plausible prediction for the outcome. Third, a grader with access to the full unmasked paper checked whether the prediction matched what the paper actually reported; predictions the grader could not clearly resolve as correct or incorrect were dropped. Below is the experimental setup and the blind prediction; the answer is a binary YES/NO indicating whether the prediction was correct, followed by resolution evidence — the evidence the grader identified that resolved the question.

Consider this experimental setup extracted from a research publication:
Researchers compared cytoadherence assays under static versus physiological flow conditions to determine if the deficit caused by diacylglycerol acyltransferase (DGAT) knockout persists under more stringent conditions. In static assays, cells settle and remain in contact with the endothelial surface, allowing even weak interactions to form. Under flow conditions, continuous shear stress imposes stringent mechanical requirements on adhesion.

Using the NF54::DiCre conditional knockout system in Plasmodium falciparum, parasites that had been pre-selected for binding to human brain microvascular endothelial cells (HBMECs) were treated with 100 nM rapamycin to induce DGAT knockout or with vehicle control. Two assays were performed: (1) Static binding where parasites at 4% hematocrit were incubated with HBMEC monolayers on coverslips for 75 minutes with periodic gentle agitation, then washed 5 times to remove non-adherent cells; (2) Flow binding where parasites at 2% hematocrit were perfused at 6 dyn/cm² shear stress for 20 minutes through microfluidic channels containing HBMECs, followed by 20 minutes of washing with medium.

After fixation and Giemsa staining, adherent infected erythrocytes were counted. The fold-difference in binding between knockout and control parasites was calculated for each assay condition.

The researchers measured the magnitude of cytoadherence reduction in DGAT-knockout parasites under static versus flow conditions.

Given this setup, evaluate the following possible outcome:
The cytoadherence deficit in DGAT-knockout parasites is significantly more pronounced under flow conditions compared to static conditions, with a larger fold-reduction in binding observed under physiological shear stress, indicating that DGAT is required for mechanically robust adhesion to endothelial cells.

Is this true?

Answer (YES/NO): NO